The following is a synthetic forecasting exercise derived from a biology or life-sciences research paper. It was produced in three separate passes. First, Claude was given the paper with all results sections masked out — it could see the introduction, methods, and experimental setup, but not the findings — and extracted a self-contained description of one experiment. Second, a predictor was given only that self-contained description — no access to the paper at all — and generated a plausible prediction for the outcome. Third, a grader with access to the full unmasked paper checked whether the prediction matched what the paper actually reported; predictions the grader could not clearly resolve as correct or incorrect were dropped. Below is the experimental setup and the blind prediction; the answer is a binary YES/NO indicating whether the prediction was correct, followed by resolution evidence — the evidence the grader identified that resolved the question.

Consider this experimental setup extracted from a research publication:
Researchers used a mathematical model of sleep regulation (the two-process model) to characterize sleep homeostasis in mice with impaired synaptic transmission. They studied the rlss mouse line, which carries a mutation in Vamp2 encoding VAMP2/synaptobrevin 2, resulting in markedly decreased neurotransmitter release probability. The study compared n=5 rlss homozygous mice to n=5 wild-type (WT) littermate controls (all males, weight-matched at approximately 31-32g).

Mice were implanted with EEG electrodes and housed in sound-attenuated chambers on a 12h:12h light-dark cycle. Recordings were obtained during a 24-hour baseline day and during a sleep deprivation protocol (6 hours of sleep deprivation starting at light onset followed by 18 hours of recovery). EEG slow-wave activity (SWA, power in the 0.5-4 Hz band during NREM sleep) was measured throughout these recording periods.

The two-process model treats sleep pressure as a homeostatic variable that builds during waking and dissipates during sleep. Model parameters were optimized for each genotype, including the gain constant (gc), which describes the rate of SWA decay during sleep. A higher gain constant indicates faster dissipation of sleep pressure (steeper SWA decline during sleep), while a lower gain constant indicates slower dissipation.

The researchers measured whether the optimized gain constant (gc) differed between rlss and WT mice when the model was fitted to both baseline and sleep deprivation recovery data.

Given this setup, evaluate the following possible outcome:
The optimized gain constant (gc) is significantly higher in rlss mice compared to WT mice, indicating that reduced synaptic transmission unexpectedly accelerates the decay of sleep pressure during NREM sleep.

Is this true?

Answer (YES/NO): NO